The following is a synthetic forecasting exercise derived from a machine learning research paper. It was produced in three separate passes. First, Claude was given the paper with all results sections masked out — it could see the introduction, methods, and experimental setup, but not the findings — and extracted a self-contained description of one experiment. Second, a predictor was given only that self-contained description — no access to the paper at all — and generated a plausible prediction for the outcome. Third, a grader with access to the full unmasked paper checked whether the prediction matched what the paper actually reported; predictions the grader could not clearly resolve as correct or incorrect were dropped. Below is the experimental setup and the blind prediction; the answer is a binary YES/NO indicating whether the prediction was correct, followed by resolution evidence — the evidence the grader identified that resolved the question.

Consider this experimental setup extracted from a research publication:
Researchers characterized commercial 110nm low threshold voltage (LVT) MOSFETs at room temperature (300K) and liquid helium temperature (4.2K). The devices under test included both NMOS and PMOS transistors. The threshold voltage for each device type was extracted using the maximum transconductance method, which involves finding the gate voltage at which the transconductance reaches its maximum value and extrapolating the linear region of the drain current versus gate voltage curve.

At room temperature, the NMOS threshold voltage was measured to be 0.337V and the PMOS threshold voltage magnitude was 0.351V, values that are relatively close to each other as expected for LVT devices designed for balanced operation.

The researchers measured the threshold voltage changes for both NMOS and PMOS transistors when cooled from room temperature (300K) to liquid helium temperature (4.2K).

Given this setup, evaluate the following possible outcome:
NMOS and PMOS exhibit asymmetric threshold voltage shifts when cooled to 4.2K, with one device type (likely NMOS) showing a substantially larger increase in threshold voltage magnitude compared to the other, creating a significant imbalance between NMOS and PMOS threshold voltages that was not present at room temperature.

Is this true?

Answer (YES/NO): NO